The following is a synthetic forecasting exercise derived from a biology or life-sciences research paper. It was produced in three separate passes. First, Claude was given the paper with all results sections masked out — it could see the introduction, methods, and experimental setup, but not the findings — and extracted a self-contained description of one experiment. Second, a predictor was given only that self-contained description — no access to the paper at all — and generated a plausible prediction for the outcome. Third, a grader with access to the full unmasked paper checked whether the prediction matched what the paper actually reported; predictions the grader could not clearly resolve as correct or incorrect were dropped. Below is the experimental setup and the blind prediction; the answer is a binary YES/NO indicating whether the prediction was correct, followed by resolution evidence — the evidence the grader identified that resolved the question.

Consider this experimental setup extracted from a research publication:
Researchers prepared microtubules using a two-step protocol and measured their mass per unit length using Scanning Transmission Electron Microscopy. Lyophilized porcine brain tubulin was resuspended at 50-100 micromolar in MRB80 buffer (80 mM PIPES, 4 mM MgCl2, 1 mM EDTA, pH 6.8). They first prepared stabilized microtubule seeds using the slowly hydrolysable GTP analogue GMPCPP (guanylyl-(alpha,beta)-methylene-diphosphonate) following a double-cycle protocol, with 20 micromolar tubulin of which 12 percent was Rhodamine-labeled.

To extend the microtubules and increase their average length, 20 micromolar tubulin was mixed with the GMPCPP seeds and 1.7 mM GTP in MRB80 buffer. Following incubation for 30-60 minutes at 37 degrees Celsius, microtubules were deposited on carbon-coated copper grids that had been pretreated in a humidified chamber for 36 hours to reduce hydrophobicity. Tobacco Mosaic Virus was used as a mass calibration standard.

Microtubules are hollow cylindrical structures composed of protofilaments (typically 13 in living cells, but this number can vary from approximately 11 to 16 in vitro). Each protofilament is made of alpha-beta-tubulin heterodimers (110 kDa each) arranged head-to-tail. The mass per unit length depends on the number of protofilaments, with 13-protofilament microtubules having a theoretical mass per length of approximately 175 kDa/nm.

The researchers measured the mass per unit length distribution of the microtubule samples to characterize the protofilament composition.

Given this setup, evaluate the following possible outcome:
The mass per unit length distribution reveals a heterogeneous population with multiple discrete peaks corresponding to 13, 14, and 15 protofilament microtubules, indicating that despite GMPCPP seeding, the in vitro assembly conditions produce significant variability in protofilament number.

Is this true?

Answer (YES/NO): NO